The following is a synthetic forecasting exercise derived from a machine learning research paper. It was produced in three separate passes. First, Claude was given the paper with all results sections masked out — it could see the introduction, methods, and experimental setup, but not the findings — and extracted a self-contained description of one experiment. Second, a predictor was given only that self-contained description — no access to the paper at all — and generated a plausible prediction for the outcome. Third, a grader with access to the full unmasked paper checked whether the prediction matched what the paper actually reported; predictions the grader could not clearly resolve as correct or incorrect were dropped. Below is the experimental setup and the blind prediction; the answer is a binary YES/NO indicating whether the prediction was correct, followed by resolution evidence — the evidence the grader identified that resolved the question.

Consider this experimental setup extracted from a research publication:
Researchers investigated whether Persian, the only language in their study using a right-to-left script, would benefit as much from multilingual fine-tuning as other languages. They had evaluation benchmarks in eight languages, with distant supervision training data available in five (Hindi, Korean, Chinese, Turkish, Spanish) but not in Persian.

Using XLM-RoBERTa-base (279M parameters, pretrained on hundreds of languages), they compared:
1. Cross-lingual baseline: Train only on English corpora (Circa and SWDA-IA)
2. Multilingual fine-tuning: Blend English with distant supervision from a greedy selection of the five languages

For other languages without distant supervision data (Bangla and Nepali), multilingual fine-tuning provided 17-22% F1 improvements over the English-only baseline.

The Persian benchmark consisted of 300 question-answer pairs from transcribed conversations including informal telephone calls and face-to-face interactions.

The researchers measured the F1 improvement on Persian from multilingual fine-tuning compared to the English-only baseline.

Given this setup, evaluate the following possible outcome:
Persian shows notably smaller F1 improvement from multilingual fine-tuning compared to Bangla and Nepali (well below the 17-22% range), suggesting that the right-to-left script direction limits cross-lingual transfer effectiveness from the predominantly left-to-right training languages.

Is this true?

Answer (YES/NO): YES